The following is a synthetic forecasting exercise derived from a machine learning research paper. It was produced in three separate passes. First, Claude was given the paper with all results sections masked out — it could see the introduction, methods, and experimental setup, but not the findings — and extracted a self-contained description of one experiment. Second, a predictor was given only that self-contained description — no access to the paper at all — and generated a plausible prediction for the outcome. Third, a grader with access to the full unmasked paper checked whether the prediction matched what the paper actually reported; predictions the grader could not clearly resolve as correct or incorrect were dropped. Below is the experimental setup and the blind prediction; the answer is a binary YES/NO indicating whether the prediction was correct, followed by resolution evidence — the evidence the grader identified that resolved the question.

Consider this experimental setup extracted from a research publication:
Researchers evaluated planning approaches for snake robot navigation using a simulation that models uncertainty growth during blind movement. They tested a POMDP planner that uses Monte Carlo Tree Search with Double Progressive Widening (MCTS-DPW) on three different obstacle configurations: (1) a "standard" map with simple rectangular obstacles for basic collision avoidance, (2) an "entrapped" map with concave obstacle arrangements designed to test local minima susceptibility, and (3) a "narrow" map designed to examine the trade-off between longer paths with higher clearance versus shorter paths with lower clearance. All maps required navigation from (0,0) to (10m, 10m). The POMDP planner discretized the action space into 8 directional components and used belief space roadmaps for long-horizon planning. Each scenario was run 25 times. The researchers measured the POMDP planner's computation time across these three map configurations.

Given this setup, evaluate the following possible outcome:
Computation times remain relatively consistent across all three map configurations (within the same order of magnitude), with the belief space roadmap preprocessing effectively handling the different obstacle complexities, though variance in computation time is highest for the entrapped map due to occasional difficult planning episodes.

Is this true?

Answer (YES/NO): YES